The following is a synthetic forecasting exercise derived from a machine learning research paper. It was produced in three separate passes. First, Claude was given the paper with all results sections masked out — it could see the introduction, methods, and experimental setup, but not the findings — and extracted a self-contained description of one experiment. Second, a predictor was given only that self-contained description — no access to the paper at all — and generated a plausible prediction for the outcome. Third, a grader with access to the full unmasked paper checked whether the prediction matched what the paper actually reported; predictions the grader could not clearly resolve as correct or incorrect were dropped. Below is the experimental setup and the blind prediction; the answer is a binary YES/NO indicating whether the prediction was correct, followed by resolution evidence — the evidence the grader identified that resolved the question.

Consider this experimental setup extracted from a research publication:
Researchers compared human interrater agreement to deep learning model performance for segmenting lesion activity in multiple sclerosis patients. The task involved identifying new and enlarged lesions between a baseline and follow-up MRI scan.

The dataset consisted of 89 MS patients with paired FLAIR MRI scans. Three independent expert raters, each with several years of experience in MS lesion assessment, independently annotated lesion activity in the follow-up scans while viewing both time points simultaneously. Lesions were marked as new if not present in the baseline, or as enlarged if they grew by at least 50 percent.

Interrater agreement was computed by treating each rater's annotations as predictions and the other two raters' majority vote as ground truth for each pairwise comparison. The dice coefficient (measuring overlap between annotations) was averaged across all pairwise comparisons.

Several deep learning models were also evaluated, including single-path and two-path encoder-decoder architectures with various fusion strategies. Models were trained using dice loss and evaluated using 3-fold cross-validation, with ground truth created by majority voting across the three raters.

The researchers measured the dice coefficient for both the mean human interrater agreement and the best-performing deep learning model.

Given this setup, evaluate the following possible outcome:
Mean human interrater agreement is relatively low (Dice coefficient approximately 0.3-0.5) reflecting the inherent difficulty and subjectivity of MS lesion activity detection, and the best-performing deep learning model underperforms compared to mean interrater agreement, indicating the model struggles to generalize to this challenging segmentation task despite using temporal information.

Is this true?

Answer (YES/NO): NO